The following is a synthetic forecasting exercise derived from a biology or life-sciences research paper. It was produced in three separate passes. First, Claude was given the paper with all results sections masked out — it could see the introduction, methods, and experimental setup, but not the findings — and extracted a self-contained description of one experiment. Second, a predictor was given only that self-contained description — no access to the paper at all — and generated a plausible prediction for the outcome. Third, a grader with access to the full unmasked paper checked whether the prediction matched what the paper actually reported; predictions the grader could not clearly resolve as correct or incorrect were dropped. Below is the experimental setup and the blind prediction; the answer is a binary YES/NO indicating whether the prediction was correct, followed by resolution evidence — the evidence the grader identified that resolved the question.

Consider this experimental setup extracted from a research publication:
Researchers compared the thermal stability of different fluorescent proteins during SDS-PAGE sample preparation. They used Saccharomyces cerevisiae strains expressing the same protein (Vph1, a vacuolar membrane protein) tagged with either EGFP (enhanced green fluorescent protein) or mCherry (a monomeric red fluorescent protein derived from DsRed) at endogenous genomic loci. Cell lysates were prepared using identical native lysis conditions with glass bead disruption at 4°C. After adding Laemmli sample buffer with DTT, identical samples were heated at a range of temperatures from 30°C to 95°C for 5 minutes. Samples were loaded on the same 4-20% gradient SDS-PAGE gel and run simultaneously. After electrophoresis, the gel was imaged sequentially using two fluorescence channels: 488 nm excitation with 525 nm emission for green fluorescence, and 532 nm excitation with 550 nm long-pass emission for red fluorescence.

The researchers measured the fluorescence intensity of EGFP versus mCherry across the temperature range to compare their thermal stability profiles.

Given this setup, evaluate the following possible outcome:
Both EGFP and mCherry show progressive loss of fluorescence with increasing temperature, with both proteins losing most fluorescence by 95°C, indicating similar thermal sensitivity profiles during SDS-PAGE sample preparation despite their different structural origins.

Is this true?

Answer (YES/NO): NO